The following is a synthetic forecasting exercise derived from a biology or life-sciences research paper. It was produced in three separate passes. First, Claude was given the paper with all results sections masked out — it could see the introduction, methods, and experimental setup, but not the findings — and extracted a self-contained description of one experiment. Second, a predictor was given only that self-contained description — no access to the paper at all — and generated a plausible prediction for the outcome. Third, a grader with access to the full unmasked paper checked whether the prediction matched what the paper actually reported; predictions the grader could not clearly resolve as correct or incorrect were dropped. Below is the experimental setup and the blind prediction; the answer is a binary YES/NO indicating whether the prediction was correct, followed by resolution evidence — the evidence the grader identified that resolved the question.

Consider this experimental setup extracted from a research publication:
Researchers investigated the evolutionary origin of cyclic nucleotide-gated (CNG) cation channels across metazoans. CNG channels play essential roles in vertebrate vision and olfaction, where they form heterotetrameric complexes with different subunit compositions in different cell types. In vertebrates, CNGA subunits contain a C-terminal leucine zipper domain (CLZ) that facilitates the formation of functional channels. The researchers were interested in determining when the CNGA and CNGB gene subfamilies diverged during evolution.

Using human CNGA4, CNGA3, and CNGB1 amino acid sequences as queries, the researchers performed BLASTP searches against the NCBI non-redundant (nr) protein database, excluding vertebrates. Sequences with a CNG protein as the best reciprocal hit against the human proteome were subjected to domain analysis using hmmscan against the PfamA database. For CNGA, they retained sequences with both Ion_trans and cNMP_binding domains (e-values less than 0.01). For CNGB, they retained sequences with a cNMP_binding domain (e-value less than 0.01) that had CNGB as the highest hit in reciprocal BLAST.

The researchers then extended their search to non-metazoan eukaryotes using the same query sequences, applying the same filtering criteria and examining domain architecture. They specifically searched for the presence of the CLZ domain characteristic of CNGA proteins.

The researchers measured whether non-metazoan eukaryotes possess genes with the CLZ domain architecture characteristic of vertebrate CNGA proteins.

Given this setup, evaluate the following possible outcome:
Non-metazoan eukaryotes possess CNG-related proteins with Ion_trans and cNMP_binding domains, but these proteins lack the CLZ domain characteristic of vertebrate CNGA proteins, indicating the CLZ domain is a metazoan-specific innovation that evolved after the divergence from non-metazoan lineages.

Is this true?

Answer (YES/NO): YES